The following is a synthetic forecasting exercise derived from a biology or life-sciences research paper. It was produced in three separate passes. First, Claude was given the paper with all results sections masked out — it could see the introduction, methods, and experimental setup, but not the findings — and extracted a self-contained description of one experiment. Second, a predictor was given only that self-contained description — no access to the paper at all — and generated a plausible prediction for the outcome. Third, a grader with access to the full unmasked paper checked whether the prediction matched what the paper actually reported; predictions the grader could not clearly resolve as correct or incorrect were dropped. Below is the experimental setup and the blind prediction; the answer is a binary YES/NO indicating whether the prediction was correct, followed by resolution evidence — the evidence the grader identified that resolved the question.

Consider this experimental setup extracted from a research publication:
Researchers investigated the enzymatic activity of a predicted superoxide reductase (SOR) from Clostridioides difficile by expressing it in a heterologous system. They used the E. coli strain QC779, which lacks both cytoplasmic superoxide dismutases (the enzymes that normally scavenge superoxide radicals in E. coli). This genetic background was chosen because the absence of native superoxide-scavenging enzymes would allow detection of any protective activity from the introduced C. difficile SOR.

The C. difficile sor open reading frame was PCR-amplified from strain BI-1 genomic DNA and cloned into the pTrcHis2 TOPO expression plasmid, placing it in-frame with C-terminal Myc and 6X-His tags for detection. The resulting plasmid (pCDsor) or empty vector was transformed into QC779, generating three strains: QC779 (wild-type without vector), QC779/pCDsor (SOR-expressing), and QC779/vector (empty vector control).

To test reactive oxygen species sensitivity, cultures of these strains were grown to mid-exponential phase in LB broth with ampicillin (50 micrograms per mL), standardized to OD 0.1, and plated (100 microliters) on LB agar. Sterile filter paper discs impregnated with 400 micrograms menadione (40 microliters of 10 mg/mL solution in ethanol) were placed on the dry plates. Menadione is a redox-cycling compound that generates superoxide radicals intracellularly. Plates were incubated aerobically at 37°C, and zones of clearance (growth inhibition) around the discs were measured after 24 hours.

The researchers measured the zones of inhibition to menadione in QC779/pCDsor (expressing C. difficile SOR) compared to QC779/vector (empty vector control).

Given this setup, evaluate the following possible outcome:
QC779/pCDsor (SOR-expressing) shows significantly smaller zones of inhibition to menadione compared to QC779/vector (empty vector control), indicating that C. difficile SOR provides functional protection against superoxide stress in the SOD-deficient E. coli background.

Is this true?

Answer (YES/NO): YES